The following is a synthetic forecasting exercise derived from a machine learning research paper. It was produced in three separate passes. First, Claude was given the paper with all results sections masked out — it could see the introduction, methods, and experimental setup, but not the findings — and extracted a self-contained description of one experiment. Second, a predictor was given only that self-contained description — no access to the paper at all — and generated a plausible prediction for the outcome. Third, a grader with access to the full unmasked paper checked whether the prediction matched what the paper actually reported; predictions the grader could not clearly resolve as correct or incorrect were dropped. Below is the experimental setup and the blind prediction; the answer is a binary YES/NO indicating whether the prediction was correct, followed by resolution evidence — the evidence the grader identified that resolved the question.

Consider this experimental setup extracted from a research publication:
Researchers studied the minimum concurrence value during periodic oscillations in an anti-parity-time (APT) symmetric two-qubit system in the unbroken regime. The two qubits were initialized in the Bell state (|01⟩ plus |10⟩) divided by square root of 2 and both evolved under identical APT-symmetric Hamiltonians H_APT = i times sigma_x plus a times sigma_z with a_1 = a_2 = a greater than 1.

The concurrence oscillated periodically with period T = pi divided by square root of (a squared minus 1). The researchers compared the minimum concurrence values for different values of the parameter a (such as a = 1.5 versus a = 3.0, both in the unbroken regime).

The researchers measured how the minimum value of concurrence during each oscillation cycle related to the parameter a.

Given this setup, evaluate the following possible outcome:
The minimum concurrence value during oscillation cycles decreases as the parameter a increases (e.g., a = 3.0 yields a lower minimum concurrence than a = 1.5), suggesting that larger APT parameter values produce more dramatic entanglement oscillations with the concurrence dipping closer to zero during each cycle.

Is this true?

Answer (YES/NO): NO